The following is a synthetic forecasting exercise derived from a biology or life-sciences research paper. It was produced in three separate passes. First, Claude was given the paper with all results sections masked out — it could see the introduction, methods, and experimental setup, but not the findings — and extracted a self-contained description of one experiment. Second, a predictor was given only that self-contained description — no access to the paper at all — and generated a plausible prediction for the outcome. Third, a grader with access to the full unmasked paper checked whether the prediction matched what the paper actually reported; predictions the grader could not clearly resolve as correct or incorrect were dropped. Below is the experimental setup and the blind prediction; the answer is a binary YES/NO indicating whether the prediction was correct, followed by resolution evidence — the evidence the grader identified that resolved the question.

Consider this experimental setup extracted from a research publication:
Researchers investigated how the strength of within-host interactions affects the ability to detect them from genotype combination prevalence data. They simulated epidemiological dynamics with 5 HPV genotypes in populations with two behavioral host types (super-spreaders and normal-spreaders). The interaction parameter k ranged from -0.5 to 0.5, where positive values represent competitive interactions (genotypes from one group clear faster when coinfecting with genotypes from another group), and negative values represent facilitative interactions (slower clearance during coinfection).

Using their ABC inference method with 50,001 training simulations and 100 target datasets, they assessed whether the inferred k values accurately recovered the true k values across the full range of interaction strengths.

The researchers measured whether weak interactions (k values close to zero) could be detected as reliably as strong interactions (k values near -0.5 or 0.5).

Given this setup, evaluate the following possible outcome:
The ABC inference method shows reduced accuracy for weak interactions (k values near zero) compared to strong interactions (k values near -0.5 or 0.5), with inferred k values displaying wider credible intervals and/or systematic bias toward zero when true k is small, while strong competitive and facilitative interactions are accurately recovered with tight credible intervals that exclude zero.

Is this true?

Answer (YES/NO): YES